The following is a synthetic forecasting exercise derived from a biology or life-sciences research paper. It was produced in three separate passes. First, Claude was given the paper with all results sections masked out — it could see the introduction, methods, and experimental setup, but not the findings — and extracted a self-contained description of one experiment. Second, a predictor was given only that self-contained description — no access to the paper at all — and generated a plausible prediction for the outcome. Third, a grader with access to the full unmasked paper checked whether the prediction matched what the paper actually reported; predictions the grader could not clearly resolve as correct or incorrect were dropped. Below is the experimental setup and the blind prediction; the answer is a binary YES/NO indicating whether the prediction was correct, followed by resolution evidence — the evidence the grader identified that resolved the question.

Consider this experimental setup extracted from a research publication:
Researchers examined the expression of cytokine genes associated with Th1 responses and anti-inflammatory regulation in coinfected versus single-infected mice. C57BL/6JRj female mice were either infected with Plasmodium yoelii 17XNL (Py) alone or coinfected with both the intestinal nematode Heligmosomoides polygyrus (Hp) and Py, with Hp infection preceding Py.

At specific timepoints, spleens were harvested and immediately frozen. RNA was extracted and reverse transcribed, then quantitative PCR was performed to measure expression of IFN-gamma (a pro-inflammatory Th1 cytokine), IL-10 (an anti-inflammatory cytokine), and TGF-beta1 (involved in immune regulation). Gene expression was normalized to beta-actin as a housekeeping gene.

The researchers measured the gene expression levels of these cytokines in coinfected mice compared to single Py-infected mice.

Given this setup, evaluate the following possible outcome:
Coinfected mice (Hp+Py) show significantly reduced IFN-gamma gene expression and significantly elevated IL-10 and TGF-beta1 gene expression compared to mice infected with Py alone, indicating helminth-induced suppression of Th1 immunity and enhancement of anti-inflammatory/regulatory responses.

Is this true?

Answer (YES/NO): NO